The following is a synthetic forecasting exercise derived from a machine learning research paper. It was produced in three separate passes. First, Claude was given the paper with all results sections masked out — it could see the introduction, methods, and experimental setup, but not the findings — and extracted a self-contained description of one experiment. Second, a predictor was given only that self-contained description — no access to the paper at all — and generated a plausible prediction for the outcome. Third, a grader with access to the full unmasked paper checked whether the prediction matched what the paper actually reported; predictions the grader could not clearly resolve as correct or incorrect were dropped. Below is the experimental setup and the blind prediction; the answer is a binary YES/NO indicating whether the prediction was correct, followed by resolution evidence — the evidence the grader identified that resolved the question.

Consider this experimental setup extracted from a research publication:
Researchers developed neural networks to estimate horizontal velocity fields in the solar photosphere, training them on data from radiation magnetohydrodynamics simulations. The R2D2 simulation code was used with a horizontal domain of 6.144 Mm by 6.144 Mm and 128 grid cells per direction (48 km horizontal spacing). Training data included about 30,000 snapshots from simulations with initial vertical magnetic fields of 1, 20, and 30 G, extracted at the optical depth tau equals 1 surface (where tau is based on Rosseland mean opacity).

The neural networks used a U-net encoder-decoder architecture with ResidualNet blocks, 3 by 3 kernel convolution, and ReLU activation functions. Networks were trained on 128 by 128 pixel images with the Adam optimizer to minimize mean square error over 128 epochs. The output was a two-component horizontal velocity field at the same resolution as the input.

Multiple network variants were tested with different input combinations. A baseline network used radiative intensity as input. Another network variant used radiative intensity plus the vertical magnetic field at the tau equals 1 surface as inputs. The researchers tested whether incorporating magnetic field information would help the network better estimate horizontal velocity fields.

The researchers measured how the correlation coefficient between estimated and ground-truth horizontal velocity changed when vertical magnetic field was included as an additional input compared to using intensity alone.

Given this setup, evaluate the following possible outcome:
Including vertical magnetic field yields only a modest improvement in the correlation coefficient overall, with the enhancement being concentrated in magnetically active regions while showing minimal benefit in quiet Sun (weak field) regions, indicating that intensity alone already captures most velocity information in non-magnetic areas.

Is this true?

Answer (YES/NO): NO